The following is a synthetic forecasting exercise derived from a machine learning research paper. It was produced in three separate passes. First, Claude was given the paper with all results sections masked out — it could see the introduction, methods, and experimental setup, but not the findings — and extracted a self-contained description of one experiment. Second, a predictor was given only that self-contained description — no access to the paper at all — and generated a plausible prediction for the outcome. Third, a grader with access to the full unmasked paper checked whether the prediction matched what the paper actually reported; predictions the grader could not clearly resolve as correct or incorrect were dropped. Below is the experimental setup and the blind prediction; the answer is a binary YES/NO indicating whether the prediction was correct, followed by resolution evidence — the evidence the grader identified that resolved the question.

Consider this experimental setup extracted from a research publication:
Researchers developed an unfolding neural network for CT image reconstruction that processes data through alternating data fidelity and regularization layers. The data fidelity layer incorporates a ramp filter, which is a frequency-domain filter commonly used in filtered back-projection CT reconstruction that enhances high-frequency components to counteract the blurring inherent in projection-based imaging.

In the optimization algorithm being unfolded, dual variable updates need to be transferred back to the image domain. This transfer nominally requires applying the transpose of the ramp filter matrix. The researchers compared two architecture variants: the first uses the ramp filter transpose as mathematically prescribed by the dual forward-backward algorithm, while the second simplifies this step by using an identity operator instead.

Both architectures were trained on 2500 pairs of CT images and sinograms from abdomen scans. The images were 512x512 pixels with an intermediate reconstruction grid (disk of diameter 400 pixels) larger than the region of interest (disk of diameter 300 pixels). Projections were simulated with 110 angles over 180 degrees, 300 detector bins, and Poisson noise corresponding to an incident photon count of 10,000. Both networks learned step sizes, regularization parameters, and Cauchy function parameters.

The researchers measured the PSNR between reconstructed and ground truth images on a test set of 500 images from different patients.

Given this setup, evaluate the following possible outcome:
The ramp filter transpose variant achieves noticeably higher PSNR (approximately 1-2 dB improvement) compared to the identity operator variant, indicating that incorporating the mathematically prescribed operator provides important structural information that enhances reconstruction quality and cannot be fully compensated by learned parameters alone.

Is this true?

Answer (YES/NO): NO